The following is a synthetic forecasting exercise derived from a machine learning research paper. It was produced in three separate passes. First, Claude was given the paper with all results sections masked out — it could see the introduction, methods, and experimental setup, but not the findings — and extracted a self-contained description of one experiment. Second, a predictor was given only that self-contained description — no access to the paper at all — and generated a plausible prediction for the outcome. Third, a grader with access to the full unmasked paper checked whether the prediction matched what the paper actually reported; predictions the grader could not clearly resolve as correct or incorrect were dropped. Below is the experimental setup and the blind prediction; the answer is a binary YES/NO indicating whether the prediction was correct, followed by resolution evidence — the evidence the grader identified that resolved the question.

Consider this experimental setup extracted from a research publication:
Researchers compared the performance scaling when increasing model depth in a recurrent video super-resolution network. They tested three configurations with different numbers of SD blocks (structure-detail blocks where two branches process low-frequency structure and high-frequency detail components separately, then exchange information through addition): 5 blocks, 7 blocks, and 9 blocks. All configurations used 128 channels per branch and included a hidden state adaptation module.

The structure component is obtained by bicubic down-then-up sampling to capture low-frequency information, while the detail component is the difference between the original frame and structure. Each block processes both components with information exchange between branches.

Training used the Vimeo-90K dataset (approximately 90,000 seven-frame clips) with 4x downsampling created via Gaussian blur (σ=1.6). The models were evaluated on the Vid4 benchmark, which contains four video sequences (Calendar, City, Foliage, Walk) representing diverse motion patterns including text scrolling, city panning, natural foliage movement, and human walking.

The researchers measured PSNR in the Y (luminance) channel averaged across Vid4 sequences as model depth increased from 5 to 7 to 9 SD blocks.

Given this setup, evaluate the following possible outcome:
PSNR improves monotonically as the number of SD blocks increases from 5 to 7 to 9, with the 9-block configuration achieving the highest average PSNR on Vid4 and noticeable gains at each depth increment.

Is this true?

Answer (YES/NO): YES